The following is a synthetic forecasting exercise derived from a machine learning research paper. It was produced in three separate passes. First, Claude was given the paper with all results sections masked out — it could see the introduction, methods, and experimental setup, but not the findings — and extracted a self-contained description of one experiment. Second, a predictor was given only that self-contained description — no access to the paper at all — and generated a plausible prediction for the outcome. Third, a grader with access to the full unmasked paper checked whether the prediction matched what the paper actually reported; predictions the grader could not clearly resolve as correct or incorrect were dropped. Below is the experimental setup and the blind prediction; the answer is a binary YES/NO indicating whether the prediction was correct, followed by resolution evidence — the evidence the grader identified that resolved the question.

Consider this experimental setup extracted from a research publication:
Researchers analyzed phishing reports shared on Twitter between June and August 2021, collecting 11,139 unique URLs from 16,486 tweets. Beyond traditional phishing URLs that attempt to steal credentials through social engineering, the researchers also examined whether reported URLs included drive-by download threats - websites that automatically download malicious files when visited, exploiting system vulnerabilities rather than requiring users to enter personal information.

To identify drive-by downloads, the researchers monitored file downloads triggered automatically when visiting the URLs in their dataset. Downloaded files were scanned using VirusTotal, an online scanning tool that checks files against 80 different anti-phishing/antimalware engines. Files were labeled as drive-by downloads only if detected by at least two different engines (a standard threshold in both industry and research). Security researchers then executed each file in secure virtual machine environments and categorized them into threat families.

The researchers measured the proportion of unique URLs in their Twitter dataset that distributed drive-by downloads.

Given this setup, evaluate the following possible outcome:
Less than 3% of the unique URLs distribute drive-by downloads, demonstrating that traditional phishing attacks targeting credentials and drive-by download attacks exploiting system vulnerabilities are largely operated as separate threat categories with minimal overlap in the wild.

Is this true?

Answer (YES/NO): NO